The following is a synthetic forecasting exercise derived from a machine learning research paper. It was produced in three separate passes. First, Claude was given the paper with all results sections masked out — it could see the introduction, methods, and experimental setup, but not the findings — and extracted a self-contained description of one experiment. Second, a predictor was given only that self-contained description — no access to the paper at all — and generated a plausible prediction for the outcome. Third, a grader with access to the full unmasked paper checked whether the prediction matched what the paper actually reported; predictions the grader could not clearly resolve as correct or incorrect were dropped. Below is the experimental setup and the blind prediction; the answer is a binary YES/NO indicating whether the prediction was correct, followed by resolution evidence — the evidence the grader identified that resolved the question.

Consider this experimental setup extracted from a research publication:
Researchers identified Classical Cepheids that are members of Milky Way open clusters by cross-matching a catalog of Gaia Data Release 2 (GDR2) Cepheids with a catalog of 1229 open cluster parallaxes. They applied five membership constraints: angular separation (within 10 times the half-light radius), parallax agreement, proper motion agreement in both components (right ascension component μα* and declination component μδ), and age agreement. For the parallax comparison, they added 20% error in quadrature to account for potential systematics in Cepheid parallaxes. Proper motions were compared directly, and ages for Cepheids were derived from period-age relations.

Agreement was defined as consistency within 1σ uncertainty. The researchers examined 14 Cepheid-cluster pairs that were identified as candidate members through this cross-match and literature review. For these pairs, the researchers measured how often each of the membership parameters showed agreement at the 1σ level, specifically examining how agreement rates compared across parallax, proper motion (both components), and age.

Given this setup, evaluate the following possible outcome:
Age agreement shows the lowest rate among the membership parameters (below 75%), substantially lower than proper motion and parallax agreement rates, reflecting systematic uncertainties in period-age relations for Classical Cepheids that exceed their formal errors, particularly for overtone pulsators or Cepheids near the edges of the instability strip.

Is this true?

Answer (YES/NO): NO